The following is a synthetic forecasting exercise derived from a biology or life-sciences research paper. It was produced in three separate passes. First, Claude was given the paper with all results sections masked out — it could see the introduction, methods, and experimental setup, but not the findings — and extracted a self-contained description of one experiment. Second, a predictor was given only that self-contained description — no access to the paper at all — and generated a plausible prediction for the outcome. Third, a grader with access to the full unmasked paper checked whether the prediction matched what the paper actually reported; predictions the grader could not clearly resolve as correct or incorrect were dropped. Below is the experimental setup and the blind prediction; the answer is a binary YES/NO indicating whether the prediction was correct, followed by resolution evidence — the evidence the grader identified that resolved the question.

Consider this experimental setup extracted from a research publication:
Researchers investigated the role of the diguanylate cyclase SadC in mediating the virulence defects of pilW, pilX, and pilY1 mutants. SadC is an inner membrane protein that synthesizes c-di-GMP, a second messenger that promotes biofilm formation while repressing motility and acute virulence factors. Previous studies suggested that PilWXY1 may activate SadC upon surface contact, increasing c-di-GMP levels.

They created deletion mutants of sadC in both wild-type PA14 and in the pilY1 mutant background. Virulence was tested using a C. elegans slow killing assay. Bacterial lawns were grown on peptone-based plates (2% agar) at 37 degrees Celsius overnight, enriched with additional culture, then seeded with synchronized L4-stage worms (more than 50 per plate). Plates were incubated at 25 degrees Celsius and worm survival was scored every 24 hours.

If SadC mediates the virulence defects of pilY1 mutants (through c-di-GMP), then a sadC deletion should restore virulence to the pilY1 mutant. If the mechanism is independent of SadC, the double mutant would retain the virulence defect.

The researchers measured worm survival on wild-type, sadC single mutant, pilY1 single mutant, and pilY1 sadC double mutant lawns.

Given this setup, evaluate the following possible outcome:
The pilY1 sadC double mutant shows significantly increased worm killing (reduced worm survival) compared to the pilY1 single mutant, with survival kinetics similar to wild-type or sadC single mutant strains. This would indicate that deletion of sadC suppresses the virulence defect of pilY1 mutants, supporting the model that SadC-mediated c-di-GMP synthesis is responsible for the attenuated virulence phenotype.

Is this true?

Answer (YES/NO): NO